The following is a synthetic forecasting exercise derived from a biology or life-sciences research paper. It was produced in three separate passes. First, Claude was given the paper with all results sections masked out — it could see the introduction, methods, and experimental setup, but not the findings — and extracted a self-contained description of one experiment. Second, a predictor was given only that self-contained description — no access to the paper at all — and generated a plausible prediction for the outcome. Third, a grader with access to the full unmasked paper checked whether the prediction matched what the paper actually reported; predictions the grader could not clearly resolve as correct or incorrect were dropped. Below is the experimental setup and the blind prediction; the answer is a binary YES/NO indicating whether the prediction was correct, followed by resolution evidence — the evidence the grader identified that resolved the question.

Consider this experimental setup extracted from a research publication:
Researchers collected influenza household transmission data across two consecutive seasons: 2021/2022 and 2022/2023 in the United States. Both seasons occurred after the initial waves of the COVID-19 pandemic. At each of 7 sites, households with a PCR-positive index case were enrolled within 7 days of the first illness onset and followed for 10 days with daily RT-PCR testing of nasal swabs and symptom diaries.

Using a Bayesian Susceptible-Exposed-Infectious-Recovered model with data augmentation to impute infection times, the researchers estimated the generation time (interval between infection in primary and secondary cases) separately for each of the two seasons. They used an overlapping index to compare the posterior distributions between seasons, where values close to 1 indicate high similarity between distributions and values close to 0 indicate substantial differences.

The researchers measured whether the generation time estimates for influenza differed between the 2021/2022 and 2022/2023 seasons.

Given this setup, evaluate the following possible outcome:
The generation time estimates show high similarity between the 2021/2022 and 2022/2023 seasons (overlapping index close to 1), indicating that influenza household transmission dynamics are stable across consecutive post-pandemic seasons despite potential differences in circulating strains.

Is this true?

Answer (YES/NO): YES